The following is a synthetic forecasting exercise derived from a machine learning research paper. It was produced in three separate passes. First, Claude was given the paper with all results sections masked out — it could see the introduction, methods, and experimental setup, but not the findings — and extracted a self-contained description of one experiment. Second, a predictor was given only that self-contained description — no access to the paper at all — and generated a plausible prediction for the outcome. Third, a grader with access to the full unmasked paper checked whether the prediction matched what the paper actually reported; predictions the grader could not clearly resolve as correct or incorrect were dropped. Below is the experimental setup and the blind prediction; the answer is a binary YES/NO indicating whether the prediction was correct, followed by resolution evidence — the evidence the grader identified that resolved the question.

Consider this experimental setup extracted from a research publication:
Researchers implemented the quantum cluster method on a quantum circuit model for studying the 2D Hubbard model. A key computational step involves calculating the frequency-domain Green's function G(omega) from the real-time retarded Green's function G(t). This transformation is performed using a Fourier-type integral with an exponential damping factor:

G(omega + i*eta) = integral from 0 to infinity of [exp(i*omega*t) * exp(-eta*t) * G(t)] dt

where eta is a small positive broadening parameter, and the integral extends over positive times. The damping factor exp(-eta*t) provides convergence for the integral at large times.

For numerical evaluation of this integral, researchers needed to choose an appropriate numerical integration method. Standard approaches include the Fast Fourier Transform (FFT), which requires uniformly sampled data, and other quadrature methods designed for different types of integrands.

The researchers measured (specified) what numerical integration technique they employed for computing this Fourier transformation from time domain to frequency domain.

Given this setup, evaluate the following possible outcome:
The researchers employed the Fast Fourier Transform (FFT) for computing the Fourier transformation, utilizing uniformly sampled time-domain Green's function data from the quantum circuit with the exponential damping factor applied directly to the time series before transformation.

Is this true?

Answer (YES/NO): NO